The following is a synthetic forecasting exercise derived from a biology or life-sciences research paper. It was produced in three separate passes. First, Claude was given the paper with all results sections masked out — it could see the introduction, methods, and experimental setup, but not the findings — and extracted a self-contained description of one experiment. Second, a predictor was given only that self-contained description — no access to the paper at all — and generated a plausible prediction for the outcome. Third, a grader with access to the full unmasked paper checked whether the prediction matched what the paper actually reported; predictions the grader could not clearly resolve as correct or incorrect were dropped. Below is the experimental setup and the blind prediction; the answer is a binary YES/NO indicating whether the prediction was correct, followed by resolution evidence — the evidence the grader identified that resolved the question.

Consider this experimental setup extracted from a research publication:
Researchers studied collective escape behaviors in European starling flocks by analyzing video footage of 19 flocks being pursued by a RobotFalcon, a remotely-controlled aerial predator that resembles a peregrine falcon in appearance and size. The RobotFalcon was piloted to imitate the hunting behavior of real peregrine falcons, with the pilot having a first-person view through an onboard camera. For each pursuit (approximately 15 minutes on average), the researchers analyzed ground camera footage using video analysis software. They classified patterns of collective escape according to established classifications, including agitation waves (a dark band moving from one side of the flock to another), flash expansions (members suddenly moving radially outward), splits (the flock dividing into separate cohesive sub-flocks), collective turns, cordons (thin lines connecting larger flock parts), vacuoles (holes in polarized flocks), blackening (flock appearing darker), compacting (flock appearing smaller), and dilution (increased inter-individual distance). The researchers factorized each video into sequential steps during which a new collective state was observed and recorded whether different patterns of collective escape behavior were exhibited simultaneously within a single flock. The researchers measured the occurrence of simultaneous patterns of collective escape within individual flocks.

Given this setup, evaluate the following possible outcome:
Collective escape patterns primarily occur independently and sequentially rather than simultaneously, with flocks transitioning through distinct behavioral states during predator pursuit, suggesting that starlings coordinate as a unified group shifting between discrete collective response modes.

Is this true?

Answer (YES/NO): NO